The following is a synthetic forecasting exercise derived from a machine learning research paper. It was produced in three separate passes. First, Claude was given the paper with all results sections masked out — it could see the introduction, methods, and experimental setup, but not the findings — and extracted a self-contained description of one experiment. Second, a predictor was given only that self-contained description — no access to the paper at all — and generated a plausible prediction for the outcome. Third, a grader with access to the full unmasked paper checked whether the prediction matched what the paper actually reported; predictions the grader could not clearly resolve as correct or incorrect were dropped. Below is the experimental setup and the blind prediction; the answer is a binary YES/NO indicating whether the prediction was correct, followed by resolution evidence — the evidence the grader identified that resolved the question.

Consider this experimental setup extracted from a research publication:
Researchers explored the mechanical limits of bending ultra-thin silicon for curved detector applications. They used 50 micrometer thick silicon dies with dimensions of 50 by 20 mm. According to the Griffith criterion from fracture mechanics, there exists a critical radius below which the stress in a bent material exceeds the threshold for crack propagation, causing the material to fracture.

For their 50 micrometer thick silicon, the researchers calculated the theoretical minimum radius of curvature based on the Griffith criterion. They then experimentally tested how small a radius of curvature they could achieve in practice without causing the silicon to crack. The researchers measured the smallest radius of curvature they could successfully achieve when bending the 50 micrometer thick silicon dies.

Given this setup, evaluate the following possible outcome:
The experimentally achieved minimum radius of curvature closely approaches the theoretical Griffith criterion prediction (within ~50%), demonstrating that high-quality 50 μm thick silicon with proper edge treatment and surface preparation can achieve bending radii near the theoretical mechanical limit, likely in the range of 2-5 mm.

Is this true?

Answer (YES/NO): NO